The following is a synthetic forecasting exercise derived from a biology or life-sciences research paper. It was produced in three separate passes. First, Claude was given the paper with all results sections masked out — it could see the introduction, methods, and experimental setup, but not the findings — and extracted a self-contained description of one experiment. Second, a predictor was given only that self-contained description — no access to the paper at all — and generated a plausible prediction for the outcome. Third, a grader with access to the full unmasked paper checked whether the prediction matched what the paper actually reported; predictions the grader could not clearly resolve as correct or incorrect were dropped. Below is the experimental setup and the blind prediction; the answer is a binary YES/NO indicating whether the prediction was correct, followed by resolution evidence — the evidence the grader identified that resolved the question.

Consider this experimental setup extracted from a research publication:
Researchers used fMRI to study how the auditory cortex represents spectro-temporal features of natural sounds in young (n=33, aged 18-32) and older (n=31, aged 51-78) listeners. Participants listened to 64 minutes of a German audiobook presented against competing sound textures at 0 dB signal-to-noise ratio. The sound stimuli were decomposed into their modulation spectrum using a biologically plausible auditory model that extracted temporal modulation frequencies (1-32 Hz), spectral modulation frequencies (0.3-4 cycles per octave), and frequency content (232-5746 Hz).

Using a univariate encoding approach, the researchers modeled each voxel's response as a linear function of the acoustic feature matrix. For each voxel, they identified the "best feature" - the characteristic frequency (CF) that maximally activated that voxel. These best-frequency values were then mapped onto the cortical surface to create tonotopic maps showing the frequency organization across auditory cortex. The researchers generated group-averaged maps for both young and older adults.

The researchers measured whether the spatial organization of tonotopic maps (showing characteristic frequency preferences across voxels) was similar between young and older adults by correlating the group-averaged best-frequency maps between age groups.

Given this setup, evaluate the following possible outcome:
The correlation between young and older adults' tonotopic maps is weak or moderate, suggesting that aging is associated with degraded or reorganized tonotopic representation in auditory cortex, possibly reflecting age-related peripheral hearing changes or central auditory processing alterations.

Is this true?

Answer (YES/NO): NO